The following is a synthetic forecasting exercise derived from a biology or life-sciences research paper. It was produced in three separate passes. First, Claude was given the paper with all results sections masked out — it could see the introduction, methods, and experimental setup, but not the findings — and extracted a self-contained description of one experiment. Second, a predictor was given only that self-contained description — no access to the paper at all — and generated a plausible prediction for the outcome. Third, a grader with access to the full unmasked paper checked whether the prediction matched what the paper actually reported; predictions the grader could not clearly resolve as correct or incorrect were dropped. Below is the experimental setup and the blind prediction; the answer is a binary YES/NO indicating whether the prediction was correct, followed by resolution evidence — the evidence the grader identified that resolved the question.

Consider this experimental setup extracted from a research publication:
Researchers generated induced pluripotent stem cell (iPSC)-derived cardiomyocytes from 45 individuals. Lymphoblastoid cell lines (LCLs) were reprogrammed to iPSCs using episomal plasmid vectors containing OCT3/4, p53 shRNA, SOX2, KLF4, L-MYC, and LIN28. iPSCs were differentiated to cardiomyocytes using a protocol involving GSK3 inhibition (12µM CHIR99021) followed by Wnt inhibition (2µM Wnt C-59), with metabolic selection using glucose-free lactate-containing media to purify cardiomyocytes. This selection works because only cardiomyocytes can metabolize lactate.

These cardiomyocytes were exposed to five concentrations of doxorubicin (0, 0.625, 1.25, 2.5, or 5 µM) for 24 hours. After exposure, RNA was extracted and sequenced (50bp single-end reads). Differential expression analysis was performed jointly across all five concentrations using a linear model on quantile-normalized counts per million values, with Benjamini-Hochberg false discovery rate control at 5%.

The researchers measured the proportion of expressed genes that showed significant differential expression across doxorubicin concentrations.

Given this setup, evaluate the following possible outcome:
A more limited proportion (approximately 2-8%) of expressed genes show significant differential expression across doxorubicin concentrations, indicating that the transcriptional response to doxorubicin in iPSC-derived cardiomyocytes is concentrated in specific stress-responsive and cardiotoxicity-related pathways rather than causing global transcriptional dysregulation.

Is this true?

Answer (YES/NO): NO